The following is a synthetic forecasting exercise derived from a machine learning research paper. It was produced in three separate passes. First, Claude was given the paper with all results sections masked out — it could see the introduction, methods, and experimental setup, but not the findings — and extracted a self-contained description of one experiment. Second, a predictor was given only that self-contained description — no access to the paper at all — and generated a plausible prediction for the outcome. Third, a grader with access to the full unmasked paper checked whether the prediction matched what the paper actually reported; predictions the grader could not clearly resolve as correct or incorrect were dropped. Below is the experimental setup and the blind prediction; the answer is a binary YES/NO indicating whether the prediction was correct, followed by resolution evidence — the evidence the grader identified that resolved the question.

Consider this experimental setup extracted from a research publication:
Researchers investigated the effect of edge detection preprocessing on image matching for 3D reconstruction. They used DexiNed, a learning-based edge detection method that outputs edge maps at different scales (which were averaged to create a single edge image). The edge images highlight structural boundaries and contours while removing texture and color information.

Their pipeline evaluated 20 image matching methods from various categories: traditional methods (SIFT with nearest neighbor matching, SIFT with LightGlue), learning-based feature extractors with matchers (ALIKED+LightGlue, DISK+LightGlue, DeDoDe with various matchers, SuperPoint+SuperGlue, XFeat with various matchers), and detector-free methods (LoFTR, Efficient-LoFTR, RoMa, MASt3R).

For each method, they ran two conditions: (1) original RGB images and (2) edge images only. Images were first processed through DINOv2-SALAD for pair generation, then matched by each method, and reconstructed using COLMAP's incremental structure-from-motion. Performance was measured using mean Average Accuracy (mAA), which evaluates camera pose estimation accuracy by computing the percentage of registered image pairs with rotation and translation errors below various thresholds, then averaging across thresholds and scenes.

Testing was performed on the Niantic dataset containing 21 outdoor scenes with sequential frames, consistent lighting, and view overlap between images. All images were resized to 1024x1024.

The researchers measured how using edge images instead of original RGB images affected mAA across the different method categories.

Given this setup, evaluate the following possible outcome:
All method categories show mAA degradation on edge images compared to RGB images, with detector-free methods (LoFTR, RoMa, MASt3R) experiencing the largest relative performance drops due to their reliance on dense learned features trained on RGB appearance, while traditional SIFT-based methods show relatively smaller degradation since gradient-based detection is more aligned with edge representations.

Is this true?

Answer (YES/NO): NO